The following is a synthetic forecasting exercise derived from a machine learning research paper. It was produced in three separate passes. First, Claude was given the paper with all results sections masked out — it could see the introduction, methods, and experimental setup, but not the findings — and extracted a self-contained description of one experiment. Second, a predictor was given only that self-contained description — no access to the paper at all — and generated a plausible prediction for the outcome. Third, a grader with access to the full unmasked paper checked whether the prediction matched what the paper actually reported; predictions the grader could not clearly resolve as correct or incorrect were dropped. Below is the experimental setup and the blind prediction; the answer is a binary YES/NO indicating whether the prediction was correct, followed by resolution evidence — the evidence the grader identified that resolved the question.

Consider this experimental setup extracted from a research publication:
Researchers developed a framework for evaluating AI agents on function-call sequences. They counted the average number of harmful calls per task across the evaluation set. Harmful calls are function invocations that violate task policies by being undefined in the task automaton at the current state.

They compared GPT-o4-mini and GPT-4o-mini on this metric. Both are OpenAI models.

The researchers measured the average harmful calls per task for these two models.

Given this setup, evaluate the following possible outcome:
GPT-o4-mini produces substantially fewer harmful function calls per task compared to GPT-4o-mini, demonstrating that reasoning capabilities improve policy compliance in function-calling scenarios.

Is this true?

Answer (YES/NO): NO